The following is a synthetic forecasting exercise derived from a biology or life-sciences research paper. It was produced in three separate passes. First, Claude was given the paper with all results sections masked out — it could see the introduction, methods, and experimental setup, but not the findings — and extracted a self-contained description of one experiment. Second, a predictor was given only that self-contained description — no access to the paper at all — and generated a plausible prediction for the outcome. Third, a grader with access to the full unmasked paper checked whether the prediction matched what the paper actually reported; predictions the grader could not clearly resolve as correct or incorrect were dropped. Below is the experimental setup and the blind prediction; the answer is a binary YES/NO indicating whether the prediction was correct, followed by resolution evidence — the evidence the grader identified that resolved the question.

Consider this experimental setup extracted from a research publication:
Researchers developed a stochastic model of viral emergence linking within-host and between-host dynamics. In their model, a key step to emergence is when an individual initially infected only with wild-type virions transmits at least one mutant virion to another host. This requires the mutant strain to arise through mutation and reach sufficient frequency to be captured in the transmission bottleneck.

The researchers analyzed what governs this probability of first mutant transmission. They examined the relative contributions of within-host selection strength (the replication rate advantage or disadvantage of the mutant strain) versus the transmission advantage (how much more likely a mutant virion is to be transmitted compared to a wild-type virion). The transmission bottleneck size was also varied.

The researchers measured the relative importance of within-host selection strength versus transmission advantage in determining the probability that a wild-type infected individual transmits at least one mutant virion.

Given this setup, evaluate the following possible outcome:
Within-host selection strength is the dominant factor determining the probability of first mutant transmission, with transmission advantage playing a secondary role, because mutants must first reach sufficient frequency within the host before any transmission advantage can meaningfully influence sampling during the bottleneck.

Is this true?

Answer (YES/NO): YES